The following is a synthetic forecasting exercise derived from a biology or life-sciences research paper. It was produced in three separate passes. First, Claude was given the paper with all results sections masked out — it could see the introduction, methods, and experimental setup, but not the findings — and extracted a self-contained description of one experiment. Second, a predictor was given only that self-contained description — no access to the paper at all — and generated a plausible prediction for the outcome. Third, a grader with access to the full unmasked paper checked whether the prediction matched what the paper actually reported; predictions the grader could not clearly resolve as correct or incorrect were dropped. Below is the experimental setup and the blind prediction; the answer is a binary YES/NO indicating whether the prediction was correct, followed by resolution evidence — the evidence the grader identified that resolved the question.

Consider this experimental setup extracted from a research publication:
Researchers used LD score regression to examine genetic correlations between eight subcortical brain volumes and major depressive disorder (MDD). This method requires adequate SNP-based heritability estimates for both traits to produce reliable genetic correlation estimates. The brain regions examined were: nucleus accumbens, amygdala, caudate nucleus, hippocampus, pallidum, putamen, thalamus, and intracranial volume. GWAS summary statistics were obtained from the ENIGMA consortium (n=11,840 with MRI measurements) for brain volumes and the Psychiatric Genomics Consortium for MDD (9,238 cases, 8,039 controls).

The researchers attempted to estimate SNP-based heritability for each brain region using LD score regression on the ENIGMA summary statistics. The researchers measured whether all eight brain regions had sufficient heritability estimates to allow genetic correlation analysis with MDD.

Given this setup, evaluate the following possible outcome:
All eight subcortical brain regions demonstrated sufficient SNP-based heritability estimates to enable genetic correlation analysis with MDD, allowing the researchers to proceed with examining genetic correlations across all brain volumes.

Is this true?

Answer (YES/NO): NO